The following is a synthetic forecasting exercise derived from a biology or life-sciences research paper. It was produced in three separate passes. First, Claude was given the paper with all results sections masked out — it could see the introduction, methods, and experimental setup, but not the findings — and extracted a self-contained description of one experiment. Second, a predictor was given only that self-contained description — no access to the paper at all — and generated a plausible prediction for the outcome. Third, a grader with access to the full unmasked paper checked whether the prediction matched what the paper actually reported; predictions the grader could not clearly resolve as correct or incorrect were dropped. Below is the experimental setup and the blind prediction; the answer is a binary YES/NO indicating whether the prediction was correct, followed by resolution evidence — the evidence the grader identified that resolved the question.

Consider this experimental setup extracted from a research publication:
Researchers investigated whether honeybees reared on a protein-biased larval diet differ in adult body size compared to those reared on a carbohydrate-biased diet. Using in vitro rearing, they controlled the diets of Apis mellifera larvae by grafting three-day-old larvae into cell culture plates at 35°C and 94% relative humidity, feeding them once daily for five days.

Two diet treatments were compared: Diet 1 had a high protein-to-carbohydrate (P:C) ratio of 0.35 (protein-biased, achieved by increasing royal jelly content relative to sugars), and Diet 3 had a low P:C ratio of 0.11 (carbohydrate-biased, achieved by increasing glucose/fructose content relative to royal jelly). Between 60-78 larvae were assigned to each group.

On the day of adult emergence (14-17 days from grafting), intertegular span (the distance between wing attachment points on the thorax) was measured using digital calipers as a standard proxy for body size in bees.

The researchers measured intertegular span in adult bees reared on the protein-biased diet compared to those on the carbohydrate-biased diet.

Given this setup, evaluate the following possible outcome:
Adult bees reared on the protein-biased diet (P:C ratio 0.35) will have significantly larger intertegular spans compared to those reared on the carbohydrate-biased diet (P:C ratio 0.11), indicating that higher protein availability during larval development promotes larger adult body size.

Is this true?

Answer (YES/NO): NO